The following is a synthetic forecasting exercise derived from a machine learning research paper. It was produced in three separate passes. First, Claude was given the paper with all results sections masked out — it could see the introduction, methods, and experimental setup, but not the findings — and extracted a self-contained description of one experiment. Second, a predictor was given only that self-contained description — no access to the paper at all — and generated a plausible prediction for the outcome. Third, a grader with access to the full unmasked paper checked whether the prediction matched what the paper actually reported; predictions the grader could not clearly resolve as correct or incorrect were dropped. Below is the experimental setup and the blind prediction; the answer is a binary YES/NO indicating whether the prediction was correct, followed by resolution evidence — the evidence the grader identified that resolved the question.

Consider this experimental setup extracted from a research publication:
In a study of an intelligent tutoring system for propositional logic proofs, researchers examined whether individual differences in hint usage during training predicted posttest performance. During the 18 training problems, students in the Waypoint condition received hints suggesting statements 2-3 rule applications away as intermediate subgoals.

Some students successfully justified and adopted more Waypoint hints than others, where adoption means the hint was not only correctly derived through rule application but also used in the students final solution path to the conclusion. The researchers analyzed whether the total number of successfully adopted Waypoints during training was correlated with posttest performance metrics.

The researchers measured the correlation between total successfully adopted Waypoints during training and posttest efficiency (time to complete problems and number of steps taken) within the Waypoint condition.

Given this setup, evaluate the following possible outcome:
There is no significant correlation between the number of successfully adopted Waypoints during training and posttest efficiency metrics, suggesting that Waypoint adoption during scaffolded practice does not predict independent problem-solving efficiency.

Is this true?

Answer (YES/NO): NO